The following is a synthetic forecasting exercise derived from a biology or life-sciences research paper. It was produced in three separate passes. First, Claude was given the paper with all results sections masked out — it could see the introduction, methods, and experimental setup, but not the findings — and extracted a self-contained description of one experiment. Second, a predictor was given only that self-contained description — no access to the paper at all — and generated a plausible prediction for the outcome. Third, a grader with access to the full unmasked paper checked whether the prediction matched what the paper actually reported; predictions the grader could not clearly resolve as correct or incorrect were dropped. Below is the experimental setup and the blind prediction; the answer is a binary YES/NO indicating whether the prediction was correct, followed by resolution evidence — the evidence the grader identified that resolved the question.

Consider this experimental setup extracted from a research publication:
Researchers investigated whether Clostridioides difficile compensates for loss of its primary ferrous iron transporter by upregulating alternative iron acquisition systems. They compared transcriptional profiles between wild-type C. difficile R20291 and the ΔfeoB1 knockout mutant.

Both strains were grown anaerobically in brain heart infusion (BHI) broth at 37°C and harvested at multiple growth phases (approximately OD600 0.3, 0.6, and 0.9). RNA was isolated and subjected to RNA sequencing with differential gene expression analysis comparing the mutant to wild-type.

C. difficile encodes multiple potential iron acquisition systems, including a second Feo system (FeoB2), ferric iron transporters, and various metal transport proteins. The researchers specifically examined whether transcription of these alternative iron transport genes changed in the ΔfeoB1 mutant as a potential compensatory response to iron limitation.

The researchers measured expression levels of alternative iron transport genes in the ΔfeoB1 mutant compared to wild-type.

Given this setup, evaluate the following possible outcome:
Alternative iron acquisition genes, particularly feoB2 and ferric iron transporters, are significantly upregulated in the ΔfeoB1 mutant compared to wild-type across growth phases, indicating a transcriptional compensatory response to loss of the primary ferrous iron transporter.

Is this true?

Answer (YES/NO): YES